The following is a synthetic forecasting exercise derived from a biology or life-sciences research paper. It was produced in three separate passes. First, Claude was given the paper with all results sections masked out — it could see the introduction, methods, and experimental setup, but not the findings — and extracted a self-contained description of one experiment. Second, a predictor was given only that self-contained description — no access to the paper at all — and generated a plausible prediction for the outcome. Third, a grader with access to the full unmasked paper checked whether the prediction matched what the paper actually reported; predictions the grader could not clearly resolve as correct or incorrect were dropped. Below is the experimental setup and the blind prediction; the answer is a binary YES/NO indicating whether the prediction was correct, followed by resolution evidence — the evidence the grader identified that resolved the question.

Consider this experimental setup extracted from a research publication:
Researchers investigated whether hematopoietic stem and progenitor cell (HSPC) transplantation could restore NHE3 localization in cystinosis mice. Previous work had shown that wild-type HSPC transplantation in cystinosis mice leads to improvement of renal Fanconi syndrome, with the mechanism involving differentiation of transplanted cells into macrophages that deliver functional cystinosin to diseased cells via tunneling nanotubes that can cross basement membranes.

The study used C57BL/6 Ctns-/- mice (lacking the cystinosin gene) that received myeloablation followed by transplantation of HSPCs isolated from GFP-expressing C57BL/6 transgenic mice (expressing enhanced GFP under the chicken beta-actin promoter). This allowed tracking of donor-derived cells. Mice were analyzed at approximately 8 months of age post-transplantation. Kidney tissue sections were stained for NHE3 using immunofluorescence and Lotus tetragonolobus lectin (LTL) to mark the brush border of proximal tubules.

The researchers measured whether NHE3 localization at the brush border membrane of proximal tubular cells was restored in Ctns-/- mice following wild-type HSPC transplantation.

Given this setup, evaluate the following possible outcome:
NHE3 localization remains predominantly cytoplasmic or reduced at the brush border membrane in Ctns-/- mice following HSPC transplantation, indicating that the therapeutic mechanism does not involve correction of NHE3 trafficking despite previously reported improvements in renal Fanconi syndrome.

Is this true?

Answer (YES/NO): NO